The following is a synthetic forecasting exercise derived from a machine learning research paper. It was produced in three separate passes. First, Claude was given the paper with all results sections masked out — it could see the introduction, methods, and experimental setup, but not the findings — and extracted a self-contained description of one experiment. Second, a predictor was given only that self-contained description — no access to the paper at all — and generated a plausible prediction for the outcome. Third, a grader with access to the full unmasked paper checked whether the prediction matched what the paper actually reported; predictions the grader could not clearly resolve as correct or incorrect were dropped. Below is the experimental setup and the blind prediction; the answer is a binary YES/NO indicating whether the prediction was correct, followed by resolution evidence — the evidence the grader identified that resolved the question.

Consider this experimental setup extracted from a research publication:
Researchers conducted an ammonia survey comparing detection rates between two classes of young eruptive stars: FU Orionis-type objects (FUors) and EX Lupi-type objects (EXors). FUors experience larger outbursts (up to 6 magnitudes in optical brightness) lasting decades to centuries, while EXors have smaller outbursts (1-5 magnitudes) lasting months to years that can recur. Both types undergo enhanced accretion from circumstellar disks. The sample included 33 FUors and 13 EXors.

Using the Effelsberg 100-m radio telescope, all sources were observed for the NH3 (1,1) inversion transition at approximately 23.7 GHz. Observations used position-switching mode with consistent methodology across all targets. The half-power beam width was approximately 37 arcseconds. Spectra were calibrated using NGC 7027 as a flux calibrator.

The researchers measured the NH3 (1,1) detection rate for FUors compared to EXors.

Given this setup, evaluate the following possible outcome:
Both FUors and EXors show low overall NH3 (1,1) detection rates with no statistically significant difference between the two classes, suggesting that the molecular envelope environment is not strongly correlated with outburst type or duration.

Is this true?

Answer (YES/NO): NO